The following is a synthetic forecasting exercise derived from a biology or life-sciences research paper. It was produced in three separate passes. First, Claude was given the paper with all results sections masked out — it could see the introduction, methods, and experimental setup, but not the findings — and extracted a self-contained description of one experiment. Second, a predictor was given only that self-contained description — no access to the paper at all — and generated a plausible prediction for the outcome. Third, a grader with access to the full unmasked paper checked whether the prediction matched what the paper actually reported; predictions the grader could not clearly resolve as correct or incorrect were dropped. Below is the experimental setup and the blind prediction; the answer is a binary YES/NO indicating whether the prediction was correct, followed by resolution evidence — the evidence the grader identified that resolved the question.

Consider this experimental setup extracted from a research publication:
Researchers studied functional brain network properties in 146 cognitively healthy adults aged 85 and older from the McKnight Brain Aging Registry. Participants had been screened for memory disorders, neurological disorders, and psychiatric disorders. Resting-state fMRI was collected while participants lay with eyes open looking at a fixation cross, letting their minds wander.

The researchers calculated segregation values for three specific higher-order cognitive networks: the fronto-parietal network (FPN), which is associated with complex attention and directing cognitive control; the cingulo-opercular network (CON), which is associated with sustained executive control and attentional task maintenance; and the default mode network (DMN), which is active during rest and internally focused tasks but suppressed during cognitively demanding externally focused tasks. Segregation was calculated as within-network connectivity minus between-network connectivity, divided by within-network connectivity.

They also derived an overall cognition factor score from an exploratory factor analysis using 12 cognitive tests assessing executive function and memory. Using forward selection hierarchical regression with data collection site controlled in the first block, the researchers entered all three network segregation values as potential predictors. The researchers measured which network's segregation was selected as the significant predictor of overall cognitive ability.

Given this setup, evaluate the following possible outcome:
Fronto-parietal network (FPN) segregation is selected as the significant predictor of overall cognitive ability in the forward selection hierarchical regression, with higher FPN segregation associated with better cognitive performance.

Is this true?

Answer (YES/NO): YES